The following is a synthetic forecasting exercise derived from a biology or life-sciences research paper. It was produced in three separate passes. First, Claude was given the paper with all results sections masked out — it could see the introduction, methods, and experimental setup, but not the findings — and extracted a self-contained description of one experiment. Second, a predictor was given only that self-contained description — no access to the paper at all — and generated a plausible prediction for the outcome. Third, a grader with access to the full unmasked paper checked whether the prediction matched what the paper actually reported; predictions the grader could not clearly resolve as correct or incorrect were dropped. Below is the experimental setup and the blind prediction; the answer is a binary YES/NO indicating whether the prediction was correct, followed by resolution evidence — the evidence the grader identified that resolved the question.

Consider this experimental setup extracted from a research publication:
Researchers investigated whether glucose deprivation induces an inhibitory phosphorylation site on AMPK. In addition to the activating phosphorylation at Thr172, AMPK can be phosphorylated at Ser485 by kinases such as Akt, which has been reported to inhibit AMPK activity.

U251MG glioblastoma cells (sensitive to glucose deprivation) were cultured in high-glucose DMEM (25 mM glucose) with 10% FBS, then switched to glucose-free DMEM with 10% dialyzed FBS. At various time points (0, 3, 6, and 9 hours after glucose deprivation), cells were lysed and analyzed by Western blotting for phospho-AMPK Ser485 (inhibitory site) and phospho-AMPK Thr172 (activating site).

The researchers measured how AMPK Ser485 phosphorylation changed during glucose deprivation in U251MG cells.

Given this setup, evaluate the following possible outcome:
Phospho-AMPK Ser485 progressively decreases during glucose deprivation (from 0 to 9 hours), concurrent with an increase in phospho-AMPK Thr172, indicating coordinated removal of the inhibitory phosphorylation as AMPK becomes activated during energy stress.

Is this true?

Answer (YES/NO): NO